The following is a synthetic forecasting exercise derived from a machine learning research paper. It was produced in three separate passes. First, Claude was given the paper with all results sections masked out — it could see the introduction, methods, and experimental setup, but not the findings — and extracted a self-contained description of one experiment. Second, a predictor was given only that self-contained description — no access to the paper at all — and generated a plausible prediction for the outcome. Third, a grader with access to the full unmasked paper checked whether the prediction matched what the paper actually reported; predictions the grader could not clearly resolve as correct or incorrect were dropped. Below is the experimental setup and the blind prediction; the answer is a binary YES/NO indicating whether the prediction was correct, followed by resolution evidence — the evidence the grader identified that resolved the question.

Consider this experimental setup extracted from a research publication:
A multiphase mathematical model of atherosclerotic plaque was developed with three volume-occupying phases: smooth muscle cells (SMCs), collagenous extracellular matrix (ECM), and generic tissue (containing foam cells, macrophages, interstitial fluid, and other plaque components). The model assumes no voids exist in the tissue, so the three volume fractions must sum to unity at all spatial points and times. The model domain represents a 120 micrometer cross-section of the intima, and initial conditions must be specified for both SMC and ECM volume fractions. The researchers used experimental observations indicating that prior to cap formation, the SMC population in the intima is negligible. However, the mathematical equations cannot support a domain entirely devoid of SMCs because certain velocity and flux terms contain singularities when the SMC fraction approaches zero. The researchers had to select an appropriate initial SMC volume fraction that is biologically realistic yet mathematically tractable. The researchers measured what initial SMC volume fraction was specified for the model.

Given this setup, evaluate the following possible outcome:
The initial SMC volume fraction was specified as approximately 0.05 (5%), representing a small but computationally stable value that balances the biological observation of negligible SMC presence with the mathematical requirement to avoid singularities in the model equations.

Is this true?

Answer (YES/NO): NO